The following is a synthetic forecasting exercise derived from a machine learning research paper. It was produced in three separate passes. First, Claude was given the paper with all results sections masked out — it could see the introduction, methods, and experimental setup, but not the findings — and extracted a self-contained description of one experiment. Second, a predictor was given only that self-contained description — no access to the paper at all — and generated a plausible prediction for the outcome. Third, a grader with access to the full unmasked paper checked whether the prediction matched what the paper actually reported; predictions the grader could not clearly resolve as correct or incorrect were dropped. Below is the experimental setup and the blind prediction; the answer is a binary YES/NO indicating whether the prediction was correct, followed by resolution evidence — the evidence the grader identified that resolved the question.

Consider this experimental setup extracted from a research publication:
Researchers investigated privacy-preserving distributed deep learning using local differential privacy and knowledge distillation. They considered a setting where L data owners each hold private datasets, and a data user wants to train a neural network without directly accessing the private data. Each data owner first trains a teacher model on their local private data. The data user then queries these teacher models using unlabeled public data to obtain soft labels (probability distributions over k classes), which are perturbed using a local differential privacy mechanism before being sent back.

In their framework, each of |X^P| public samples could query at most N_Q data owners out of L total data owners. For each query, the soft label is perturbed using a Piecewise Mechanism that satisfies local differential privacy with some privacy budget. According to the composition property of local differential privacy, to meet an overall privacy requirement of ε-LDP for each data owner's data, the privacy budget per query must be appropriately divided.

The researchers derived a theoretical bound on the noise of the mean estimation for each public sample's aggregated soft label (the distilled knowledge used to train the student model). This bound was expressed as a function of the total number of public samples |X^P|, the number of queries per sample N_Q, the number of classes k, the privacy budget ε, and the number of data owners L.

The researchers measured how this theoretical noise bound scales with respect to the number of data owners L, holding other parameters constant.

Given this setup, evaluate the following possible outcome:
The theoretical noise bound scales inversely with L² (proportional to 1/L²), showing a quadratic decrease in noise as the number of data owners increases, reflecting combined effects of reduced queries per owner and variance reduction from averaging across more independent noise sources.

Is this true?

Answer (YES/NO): NO